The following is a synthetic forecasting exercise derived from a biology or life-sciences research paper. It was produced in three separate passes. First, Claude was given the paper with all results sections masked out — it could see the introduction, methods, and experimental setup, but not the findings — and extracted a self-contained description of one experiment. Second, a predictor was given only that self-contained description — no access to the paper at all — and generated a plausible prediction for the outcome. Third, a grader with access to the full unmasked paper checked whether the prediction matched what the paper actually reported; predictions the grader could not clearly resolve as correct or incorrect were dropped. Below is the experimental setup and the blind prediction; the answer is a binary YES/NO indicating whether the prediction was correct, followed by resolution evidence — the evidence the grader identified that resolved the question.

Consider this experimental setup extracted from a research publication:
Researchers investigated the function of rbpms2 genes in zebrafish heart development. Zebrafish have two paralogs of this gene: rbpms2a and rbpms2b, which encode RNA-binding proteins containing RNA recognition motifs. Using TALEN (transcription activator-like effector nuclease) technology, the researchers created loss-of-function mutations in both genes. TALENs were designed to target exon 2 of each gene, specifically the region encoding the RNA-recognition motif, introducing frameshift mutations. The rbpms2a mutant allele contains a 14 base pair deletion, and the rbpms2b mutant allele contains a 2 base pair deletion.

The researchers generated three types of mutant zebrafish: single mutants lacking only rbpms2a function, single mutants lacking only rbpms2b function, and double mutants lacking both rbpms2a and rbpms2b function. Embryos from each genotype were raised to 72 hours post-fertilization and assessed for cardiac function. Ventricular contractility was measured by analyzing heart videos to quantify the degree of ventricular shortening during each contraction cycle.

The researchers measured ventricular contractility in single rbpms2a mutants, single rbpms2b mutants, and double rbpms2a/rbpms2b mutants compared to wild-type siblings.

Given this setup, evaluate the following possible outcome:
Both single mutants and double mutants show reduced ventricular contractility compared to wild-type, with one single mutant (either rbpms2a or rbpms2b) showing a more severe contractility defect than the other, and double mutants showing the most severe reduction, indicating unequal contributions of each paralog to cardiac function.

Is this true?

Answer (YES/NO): NO